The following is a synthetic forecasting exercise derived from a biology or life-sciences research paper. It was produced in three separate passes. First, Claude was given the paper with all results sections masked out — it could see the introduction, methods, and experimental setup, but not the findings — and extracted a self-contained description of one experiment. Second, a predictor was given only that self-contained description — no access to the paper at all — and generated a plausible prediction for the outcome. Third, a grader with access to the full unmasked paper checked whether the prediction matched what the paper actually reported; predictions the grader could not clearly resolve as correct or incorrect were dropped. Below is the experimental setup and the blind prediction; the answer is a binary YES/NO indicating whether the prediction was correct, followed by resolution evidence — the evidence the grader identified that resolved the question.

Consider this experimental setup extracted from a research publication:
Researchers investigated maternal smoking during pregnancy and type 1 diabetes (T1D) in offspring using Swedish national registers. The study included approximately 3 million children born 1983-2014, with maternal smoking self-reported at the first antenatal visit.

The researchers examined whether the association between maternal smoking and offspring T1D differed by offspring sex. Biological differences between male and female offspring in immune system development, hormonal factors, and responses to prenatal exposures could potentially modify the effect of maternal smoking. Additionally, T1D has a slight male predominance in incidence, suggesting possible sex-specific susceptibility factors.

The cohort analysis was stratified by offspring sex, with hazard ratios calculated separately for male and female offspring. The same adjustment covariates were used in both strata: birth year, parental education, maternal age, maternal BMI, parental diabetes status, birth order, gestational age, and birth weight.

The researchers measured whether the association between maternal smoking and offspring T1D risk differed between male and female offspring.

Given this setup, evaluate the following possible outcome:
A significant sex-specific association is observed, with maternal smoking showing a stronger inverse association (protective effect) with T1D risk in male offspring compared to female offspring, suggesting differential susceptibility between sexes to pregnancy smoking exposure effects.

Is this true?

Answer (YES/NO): NO